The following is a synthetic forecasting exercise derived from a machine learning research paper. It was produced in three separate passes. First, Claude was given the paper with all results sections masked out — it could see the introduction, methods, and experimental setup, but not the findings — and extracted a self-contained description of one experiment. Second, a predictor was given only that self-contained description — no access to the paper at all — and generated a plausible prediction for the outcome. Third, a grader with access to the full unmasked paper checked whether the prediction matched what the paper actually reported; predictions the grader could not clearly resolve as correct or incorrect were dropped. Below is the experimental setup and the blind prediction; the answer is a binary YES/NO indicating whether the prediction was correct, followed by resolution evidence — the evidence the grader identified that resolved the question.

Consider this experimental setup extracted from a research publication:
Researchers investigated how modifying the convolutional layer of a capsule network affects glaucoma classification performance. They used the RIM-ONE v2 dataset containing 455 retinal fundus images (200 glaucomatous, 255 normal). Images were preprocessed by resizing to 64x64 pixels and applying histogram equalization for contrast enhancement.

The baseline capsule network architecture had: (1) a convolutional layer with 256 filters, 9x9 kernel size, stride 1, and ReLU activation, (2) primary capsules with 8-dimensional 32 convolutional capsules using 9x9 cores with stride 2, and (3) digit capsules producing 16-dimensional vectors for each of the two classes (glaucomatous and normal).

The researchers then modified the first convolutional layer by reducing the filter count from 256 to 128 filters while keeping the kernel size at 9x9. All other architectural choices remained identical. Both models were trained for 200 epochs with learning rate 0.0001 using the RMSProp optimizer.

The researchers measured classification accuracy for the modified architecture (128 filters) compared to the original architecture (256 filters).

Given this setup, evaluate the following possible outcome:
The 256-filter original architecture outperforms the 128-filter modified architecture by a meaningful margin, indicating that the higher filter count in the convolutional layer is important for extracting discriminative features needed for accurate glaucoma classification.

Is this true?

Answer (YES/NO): NO